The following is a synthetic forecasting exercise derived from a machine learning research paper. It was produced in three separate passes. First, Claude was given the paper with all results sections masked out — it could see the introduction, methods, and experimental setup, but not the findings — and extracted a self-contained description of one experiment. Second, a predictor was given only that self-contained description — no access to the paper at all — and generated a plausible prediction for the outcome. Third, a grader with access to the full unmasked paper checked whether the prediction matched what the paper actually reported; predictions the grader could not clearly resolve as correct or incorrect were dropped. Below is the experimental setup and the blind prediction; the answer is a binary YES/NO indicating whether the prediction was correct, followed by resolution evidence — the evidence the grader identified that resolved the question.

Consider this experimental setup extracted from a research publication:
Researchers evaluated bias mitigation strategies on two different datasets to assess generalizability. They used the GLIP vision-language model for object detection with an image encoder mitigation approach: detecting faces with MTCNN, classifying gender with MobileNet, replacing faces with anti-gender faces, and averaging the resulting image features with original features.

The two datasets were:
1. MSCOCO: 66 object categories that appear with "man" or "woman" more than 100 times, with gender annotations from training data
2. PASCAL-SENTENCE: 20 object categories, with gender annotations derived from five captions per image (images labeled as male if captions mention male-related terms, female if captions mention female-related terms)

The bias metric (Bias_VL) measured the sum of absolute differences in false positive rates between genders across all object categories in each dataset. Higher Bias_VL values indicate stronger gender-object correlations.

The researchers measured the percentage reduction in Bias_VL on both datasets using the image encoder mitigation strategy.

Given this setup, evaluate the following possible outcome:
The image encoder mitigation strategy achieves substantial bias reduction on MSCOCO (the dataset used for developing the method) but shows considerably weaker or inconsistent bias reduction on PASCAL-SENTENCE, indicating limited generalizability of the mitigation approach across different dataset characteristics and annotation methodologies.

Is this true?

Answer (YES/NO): NO